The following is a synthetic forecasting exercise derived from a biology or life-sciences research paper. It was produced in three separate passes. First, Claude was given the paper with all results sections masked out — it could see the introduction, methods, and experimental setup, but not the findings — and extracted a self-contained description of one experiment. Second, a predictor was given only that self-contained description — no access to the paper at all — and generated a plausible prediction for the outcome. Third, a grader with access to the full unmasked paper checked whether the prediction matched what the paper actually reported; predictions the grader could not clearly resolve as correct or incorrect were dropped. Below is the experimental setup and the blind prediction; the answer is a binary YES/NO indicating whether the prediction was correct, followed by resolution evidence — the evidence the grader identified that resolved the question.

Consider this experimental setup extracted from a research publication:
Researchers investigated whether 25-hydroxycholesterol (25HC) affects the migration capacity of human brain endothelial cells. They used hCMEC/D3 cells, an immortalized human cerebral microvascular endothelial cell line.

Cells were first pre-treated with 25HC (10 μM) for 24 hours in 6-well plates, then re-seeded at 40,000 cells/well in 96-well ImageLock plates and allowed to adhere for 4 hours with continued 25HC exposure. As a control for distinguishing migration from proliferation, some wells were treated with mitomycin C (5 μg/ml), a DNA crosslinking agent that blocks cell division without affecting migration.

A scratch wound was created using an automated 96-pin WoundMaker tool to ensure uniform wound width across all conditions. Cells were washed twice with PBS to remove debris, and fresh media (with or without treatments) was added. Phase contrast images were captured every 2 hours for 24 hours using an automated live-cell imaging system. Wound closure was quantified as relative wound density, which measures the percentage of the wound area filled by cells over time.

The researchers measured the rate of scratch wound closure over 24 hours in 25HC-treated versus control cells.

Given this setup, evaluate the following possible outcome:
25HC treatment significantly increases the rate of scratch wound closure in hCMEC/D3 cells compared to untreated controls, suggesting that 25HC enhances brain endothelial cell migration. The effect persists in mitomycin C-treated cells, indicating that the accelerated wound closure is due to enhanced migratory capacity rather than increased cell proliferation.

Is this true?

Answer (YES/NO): NO